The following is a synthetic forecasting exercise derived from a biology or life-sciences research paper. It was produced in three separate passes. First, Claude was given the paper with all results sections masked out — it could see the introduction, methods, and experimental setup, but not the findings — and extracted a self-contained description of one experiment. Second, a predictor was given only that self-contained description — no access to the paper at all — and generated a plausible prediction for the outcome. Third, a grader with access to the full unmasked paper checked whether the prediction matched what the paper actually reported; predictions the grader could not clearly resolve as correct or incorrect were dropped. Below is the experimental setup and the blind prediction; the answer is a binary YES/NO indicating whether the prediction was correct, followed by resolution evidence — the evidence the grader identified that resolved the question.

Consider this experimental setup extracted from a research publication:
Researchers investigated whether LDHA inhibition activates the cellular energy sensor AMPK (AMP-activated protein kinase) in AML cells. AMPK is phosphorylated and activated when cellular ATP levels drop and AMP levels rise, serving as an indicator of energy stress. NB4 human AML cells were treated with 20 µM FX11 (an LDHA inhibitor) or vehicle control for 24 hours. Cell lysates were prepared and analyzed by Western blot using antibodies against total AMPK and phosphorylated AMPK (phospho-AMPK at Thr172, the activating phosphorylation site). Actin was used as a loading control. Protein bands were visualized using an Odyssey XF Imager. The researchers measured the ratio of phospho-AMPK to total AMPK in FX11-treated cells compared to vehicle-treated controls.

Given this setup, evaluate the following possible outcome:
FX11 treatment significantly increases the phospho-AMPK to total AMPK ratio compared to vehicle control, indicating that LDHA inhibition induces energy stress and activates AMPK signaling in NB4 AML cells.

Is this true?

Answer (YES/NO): YES